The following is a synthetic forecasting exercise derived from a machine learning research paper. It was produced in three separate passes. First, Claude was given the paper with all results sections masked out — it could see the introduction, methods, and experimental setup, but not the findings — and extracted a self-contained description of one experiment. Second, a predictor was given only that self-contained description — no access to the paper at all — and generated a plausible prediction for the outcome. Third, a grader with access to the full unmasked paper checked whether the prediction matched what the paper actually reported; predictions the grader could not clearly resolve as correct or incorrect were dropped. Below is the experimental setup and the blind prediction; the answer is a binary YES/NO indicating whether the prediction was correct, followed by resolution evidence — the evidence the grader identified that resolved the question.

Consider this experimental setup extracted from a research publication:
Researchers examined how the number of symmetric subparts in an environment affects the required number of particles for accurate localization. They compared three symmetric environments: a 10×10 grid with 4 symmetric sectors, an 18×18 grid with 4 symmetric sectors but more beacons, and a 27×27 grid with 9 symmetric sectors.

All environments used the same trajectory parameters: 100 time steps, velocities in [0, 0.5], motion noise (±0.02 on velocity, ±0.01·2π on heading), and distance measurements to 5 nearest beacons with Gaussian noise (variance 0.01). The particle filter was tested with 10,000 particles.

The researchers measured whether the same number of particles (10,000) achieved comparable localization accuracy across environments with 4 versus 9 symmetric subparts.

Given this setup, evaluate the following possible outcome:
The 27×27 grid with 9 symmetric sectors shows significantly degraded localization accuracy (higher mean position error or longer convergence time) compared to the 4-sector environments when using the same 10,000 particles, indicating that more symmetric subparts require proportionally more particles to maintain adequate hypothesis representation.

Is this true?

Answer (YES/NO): NO